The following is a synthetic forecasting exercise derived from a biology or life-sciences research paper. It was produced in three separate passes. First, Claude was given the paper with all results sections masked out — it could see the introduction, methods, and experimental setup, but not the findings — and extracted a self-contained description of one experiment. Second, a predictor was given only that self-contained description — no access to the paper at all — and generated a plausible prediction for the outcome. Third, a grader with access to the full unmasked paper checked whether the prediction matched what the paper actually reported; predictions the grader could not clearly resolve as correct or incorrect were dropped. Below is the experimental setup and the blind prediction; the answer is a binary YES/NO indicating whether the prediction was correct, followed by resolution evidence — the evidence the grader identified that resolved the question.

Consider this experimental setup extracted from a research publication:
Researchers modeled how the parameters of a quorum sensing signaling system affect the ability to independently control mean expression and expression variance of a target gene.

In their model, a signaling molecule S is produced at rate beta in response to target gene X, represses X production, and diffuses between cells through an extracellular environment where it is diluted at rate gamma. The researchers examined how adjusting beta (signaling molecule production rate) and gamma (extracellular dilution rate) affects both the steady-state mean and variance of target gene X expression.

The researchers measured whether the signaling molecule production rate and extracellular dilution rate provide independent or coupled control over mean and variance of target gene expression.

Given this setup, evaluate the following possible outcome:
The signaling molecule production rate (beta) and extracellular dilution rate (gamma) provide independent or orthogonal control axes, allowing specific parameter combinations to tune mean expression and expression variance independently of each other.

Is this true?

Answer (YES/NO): YES